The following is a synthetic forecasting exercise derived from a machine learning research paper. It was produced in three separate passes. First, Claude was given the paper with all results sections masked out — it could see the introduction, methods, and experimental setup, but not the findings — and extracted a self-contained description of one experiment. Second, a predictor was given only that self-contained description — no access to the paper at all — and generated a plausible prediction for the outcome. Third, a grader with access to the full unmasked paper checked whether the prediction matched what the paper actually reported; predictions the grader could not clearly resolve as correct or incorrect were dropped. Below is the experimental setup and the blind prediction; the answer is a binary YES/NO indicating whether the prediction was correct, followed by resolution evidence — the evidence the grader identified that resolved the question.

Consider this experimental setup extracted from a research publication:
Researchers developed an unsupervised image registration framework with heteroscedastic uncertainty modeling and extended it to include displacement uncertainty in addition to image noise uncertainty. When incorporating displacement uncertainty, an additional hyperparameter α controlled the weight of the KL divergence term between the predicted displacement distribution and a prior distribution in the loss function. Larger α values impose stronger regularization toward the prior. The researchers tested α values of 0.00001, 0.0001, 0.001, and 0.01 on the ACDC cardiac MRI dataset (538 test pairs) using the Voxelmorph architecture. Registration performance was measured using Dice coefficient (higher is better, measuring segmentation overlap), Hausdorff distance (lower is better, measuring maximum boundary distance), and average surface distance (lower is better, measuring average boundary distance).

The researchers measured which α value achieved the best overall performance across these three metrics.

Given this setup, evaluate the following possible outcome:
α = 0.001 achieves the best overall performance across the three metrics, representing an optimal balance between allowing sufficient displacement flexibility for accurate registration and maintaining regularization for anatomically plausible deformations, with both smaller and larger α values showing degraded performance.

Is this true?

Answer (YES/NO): NO